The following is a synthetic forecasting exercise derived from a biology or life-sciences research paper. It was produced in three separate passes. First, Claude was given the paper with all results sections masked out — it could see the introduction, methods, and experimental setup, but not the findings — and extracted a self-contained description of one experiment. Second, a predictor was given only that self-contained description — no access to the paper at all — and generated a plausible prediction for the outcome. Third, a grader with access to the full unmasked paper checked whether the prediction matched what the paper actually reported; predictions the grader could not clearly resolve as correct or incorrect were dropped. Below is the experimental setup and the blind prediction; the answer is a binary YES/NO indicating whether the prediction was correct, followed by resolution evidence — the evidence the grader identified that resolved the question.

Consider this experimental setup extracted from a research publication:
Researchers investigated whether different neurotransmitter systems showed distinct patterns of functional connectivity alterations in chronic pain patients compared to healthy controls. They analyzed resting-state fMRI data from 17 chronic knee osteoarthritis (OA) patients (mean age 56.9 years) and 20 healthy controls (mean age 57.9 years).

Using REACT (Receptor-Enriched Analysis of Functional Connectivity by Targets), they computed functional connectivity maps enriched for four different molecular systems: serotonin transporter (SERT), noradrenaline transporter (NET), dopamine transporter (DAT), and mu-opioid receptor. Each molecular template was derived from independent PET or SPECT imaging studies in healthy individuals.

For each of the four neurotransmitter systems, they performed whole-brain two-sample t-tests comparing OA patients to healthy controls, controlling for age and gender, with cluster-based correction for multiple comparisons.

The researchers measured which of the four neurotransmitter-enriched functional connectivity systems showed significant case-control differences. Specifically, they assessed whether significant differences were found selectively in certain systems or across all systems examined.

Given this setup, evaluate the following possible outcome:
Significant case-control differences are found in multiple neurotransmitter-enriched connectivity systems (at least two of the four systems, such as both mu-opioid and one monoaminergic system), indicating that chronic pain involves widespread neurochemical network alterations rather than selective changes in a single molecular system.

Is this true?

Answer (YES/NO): NO